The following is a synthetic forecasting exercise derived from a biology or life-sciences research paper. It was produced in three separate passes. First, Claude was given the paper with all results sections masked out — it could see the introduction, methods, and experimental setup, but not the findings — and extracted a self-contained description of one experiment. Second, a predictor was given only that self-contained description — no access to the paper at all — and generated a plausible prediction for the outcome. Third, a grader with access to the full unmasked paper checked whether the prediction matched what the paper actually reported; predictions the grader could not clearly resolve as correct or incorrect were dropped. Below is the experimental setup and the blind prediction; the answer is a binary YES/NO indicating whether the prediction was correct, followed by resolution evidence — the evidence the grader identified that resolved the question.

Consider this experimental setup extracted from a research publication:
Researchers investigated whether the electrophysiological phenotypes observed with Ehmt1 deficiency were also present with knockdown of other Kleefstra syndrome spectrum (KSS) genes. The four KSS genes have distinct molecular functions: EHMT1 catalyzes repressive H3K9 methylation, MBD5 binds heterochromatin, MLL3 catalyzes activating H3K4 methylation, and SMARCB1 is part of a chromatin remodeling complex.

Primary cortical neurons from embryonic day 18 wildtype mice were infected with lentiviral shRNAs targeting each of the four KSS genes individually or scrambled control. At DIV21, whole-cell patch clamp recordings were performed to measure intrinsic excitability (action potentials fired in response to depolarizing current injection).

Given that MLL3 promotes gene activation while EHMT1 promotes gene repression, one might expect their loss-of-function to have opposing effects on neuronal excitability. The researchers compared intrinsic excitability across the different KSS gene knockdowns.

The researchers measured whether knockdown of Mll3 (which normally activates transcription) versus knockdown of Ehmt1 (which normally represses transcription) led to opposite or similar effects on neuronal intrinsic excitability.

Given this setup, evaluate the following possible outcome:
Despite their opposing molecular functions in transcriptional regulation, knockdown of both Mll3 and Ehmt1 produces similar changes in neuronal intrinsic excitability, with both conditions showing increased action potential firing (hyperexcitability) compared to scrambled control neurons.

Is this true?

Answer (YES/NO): YES